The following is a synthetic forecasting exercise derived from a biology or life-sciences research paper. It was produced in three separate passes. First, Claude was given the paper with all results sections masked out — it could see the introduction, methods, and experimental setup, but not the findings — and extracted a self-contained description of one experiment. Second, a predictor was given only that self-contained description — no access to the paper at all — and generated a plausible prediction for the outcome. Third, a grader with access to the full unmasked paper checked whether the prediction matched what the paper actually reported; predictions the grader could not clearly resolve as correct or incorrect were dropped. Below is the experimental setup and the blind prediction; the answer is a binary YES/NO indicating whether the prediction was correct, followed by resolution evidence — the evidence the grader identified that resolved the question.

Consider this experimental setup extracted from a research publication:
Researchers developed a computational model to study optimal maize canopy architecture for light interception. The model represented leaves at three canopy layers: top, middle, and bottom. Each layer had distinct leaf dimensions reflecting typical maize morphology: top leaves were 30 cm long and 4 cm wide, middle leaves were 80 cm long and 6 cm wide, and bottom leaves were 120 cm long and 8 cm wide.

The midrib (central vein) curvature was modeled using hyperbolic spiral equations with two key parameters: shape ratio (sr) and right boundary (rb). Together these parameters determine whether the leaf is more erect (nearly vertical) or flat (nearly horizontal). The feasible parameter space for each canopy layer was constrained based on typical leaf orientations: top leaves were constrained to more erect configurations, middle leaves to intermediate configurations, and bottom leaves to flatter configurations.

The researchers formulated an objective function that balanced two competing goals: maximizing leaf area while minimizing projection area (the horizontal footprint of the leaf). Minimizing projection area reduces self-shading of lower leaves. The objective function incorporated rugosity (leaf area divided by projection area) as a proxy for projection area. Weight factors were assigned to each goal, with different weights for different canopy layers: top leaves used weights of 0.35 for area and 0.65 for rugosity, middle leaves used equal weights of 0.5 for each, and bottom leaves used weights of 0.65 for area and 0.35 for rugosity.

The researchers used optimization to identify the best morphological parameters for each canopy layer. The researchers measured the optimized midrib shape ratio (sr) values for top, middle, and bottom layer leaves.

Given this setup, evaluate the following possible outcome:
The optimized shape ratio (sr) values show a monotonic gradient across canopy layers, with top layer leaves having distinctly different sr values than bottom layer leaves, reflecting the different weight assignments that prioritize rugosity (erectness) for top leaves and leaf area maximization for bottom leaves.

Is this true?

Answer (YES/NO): YES